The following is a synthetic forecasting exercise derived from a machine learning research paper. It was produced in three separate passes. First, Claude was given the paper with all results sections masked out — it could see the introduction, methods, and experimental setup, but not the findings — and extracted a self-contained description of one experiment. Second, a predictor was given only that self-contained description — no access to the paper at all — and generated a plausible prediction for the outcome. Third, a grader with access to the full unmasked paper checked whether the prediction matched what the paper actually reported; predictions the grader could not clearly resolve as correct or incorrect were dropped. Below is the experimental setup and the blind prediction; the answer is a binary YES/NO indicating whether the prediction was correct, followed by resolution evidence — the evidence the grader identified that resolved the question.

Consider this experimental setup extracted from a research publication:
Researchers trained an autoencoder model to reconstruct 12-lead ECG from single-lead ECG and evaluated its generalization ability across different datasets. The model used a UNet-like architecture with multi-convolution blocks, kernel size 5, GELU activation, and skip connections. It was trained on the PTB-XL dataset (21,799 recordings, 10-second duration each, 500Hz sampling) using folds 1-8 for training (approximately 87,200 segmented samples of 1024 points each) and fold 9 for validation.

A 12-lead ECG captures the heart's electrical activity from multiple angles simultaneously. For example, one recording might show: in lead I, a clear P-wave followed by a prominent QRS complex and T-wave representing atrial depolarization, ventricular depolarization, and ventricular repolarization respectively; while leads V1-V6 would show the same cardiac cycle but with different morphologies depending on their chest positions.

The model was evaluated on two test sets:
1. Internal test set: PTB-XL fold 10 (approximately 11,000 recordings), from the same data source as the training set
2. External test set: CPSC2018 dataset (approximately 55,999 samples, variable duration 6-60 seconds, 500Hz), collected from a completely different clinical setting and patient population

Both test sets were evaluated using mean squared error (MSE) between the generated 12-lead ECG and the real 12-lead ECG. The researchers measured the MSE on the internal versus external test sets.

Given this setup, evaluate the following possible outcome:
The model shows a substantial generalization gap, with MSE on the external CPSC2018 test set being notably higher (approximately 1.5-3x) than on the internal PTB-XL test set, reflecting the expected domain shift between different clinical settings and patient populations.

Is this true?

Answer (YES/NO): YES